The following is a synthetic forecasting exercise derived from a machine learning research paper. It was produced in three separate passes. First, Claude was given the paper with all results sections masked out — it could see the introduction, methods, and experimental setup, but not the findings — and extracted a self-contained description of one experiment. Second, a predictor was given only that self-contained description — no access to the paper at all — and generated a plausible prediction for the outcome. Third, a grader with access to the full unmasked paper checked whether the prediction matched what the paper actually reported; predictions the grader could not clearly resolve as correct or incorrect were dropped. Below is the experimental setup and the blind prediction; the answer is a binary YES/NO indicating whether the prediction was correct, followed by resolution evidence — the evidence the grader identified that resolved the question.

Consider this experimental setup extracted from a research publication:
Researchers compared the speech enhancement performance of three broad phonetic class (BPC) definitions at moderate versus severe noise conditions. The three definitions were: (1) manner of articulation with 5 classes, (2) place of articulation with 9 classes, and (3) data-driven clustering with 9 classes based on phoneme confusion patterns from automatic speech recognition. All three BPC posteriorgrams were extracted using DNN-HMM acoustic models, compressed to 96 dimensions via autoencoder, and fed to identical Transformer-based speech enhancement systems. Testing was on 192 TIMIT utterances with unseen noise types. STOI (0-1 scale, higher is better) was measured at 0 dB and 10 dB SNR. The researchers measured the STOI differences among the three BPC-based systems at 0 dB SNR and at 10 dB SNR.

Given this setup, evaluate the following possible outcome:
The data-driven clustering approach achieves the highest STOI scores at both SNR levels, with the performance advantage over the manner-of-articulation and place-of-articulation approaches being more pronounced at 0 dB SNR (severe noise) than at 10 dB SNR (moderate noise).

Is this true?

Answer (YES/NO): NO